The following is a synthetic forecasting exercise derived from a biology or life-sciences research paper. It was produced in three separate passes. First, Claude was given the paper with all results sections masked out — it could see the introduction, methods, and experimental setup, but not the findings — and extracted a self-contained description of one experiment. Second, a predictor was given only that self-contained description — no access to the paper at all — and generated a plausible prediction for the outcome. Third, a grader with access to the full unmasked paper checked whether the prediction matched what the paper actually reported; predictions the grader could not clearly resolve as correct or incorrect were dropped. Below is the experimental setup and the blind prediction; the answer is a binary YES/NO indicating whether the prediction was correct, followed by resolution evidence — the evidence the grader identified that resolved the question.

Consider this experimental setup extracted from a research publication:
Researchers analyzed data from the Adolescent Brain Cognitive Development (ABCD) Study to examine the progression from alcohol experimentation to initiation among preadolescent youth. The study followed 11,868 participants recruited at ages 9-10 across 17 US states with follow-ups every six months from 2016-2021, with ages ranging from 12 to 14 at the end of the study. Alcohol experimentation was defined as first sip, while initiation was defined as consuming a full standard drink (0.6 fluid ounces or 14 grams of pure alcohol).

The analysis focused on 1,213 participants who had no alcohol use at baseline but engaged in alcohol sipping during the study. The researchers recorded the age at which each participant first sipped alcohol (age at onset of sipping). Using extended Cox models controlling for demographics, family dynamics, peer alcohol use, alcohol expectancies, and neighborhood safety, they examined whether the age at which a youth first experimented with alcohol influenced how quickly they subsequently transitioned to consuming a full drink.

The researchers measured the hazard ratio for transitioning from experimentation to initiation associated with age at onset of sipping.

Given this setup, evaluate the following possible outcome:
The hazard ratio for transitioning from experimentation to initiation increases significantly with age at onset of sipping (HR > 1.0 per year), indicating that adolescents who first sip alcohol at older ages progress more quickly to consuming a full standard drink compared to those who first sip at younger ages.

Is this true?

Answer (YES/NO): YES